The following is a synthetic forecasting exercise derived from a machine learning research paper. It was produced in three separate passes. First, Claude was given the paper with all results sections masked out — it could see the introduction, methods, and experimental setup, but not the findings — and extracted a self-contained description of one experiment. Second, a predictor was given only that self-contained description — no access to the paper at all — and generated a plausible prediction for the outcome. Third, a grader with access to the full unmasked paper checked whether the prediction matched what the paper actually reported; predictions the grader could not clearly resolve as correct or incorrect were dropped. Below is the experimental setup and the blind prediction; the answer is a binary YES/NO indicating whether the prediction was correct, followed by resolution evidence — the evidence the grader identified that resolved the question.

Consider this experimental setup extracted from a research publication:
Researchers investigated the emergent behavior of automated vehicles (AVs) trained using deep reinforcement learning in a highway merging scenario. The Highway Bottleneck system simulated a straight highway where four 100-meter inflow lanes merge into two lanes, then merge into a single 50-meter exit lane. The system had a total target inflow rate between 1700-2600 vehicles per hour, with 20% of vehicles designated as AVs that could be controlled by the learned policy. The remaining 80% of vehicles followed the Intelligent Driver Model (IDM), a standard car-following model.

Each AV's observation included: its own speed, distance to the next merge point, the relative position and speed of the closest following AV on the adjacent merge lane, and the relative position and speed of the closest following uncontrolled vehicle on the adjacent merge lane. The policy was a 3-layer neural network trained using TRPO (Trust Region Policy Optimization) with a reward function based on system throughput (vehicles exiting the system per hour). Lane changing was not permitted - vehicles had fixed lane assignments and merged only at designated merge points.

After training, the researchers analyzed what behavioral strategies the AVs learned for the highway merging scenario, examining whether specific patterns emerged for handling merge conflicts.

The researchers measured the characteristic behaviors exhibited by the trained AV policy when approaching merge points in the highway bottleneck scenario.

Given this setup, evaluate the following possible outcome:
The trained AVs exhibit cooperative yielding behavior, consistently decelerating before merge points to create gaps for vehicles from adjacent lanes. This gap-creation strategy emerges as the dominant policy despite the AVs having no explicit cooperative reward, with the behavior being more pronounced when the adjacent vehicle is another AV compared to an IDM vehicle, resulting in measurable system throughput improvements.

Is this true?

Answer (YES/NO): NO